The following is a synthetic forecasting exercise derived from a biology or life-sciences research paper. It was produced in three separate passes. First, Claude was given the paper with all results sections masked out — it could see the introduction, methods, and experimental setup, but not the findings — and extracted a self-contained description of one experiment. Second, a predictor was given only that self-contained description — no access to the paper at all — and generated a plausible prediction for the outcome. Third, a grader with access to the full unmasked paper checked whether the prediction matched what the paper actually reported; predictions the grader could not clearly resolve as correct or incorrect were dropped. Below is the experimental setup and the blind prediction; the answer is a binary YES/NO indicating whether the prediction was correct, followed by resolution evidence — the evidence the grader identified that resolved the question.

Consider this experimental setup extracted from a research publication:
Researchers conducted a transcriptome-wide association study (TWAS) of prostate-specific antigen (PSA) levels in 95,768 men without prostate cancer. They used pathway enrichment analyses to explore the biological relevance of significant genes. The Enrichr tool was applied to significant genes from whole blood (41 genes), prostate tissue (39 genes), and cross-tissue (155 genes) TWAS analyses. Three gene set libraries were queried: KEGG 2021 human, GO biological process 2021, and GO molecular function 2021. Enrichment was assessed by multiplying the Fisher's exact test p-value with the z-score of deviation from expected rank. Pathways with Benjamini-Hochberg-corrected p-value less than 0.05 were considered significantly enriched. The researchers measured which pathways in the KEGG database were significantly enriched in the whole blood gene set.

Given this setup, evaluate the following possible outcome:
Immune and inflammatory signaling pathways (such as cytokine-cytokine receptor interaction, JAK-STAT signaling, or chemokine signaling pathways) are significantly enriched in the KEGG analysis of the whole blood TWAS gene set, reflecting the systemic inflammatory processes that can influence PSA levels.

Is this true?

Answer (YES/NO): NO